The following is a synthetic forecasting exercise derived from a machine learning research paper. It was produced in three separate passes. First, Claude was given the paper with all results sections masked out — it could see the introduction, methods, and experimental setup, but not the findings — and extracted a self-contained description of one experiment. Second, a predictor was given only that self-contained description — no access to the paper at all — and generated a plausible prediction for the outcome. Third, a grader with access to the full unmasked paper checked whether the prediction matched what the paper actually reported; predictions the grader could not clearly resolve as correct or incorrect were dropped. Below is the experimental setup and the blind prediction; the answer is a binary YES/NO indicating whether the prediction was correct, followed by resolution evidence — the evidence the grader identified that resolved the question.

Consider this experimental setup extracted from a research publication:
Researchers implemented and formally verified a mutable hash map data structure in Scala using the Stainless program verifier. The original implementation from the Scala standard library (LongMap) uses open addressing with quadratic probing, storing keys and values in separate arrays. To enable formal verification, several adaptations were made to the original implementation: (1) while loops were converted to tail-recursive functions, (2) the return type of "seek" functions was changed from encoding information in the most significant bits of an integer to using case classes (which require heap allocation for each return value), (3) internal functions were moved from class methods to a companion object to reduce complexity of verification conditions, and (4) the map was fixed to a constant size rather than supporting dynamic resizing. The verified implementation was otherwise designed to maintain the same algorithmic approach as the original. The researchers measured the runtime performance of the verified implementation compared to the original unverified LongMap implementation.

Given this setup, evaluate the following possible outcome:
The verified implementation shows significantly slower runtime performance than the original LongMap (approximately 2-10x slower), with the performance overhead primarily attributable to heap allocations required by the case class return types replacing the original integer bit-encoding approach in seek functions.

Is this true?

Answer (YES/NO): NO